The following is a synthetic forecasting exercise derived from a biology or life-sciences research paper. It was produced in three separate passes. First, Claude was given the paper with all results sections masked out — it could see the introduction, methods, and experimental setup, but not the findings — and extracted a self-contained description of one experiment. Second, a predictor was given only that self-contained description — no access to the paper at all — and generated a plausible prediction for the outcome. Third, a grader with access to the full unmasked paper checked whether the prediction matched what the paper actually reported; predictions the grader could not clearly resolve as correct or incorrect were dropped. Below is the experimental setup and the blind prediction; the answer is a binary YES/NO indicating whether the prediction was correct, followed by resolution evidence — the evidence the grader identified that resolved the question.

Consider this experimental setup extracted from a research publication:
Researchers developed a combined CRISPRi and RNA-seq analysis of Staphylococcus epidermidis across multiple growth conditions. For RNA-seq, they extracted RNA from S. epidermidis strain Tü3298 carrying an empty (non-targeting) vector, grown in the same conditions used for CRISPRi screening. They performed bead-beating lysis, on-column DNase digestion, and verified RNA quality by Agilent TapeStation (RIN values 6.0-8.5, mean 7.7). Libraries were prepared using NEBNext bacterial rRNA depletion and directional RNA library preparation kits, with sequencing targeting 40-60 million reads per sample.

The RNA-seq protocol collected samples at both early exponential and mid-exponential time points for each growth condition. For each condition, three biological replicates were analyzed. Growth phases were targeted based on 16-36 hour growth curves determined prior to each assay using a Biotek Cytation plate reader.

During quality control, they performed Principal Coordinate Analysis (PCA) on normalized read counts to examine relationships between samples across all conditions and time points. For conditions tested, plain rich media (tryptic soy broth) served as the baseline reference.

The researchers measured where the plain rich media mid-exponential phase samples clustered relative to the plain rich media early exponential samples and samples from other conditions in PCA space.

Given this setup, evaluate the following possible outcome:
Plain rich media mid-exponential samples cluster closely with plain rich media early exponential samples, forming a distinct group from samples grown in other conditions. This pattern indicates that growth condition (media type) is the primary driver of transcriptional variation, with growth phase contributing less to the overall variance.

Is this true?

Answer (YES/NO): NO